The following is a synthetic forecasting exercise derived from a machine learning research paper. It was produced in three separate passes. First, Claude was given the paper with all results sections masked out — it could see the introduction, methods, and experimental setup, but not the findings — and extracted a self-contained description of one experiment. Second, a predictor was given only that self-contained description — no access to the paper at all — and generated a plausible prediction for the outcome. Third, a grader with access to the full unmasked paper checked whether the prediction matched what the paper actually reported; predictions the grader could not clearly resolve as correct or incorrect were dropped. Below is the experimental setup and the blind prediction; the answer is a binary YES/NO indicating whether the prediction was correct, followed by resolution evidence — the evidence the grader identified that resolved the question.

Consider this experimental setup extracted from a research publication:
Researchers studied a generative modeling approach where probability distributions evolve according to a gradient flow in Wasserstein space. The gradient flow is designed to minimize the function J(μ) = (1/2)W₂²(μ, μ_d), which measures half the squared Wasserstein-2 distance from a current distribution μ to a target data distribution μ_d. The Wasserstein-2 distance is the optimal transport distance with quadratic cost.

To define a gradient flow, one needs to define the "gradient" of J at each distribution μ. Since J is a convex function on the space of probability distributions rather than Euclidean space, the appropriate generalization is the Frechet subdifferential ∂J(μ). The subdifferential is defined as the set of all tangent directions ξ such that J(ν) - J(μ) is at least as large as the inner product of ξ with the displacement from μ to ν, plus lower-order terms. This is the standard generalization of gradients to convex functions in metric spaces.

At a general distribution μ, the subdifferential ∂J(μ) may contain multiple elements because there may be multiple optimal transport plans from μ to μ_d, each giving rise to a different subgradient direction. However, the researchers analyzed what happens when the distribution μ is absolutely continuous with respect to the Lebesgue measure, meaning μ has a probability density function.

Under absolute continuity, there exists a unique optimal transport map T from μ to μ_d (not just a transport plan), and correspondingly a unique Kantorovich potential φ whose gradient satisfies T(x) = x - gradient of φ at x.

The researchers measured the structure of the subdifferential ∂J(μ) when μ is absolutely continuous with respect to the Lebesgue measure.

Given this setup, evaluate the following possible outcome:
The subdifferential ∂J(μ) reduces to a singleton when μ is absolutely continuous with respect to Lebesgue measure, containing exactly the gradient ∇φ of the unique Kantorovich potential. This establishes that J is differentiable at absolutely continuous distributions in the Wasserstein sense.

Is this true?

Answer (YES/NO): YES